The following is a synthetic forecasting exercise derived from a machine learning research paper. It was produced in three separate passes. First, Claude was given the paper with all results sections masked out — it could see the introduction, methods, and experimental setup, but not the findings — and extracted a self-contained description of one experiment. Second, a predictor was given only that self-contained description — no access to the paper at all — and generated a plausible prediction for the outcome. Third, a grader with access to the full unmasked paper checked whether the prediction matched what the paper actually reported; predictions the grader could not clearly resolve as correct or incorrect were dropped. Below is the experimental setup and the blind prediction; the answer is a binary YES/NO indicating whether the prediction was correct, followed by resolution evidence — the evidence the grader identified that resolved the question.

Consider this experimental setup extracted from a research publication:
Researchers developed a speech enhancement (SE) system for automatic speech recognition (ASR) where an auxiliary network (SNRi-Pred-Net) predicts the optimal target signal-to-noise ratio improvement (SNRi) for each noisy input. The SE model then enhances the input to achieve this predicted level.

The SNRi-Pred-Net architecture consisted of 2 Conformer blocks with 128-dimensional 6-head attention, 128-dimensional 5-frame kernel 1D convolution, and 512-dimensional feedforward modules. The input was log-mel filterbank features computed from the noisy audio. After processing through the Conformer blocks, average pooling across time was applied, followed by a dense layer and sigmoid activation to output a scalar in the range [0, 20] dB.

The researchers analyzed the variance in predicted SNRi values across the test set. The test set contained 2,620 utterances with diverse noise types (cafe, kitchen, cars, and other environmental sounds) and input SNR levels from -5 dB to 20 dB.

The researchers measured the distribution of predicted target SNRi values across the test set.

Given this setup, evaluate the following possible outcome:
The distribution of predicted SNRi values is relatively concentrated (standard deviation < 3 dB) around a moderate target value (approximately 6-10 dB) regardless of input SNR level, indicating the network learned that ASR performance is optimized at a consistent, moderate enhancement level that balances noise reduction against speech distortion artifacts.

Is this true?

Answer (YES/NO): NO